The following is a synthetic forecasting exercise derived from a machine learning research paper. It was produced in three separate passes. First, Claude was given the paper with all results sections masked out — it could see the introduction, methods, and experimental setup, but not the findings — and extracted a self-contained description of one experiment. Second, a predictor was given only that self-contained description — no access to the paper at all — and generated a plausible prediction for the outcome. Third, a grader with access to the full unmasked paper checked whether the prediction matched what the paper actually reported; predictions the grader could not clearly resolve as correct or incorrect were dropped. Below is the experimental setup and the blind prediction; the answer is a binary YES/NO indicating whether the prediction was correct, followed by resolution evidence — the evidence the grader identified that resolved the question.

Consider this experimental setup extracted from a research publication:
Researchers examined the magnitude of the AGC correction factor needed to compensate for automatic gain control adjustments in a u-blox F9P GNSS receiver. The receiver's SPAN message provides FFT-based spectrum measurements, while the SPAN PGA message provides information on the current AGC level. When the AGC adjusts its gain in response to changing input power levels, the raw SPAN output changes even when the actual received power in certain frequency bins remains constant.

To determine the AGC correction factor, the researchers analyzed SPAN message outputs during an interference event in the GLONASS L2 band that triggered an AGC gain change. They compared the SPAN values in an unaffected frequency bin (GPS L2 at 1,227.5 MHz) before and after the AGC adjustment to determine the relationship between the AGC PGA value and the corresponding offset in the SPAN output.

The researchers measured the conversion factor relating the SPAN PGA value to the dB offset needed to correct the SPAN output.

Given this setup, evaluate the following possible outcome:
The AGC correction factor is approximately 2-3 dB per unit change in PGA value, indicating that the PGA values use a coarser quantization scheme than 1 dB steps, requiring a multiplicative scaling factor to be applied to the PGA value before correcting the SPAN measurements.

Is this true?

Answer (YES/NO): NO